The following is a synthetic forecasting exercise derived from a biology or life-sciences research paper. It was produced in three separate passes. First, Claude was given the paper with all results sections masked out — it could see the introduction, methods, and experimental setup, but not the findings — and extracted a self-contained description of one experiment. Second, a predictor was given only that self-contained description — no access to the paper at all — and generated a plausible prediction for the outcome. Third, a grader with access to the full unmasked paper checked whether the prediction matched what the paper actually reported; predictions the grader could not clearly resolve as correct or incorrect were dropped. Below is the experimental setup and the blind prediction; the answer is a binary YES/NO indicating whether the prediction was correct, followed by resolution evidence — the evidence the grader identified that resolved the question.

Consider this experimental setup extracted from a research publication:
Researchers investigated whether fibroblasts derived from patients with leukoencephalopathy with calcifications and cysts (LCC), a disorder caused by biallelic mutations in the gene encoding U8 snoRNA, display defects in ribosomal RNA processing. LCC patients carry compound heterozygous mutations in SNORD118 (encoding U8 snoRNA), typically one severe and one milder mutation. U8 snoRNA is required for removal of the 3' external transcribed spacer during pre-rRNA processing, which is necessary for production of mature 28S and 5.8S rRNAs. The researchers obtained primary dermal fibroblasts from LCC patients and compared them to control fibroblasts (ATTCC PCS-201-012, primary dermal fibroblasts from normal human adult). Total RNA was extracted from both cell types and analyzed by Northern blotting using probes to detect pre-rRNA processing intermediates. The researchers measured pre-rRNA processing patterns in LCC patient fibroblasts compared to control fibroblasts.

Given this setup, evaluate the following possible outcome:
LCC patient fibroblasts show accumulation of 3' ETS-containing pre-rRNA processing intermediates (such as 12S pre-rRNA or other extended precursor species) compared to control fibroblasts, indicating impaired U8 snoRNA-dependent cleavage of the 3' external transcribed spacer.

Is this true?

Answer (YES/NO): YES